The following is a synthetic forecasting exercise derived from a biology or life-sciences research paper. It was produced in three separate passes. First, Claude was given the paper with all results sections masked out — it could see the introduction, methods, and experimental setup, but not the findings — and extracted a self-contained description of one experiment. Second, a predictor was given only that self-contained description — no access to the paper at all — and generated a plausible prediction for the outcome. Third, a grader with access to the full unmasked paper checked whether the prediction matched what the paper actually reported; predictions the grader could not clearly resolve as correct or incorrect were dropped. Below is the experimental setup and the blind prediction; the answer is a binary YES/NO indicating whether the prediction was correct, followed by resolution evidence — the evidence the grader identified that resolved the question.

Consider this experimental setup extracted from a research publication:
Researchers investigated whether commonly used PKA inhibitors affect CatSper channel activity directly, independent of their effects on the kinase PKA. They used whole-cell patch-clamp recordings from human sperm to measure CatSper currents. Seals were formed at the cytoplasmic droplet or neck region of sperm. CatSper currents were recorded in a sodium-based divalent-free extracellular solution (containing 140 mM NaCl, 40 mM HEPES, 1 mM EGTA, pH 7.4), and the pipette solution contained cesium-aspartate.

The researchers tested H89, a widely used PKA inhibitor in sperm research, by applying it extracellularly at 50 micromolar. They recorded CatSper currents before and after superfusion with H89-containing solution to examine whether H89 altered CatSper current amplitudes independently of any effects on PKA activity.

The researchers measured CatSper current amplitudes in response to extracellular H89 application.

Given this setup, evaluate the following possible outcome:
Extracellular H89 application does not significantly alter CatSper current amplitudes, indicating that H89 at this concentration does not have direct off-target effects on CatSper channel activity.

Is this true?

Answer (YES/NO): NO